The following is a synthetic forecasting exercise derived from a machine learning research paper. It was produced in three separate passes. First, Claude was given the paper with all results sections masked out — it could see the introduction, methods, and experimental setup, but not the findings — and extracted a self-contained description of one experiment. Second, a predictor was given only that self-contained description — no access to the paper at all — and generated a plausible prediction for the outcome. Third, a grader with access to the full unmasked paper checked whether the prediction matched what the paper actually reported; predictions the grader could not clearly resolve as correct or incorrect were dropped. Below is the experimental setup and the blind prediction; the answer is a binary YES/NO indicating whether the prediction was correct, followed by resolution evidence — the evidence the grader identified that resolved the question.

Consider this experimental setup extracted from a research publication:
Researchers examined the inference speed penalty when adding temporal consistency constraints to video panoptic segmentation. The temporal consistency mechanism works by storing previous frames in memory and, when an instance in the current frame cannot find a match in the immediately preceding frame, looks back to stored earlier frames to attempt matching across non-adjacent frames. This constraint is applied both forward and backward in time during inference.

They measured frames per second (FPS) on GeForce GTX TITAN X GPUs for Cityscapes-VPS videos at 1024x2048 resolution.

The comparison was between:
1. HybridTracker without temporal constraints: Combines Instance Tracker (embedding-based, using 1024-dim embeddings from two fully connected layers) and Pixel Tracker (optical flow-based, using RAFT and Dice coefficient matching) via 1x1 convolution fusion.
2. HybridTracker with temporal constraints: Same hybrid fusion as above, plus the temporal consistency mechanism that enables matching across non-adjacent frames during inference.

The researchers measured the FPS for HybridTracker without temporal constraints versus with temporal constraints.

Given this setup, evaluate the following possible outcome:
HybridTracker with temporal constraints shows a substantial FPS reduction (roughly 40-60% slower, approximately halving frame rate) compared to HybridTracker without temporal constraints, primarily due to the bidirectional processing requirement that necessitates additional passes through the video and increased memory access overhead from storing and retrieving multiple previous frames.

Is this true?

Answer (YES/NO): NO